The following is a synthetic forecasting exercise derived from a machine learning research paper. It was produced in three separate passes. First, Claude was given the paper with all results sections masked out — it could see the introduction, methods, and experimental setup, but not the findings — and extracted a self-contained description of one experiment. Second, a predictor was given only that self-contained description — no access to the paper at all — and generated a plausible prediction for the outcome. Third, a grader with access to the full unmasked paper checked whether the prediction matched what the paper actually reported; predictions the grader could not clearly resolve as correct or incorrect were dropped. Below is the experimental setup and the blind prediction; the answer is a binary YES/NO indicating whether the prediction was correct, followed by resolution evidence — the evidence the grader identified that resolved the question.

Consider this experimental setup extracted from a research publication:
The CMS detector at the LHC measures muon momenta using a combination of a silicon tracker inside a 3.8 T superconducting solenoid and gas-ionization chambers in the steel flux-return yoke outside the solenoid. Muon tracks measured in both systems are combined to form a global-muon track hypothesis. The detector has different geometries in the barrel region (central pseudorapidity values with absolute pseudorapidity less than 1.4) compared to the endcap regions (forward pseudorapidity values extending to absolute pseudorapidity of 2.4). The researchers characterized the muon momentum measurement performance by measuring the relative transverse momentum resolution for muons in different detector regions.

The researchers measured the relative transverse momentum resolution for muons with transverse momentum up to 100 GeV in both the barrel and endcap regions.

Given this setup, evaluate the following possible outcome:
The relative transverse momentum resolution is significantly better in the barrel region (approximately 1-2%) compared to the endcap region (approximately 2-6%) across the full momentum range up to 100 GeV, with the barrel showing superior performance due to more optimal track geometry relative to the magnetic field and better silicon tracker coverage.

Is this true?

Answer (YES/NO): YES